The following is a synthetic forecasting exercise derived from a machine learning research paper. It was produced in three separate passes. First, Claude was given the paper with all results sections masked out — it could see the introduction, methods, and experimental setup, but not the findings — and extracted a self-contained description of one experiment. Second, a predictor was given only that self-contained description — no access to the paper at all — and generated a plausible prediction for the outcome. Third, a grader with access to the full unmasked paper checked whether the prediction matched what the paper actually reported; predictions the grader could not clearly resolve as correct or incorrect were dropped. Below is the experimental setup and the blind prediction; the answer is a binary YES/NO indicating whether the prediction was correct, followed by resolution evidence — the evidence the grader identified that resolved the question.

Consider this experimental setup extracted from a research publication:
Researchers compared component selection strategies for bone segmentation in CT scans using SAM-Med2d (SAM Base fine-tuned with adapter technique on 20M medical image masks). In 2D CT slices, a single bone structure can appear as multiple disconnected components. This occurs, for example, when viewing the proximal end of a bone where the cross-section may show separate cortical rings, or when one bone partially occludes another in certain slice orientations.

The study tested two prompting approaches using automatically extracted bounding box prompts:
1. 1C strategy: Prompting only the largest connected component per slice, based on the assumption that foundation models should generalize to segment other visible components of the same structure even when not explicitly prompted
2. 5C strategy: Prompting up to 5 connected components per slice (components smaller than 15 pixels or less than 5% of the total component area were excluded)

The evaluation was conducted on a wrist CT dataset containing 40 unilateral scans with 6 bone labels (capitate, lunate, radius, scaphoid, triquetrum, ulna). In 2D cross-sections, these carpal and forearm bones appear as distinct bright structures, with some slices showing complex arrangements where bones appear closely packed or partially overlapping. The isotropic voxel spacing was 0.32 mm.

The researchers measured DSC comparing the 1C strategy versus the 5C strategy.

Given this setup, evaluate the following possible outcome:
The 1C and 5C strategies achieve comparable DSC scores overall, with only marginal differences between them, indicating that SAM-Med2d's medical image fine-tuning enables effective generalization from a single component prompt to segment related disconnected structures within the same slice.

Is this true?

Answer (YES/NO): NO